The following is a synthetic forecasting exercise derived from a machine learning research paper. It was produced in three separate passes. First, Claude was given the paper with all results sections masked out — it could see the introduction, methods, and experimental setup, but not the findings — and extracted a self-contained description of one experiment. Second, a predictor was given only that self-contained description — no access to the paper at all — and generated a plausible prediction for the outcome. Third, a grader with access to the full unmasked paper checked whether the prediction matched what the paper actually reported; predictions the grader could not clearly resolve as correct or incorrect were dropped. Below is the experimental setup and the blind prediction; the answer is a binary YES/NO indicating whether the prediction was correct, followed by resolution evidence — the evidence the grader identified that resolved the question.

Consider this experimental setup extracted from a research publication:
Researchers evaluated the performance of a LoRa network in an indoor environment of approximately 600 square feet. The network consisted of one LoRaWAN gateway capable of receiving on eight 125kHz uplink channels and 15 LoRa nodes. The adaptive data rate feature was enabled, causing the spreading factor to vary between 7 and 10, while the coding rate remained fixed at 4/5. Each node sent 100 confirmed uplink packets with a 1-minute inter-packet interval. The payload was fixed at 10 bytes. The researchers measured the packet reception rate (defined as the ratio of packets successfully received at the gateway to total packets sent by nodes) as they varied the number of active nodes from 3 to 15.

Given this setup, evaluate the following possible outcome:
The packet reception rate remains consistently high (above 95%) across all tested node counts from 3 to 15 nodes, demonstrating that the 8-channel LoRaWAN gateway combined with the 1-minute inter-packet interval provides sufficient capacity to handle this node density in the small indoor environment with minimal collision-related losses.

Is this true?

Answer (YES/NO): NO